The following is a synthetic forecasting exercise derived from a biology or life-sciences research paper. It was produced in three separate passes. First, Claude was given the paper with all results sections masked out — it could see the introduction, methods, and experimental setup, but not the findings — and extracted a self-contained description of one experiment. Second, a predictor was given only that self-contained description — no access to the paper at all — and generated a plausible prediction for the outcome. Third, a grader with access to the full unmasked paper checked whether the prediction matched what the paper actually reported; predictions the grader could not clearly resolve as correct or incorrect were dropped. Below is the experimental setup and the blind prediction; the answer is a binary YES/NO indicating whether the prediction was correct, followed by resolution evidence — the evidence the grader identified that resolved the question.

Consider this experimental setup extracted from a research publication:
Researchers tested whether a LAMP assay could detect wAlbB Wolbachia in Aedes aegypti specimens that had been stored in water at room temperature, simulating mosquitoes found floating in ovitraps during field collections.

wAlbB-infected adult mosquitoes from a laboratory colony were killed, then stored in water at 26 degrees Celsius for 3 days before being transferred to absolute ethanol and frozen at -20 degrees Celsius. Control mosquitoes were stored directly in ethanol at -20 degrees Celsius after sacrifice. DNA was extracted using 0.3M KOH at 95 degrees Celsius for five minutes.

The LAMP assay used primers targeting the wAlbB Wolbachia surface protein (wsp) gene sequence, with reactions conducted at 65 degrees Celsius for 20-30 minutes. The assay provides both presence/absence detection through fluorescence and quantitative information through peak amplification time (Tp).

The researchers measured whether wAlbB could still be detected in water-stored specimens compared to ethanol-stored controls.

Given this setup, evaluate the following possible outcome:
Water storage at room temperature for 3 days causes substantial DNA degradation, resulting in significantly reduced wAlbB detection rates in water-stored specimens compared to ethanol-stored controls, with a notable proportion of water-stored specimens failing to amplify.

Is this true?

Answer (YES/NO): NO